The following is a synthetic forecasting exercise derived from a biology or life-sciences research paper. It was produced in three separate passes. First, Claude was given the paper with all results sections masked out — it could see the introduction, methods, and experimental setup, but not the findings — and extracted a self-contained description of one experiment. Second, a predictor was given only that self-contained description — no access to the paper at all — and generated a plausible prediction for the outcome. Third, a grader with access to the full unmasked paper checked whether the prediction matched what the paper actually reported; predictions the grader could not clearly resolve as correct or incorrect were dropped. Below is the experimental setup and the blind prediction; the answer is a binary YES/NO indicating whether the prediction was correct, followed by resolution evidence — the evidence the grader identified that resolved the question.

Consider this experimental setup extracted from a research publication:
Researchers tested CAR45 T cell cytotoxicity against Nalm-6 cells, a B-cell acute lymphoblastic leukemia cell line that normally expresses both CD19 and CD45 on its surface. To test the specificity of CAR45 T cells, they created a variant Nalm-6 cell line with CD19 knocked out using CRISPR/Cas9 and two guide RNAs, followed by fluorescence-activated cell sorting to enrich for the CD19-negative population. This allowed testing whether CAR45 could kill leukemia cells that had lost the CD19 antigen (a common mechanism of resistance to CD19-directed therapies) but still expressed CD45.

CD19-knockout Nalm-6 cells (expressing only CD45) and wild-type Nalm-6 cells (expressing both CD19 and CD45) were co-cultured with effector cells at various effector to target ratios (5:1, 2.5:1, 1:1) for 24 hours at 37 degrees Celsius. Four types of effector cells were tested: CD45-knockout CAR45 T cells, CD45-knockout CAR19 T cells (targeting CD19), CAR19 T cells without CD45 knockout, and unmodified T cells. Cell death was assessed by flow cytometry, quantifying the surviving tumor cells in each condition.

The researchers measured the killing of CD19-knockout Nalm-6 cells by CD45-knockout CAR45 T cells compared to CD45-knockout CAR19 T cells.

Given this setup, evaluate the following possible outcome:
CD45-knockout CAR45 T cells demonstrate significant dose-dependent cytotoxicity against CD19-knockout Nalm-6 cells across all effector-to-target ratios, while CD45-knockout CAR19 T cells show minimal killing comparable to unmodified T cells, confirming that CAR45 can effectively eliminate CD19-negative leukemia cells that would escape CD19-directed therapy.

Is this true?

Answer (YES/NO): NO